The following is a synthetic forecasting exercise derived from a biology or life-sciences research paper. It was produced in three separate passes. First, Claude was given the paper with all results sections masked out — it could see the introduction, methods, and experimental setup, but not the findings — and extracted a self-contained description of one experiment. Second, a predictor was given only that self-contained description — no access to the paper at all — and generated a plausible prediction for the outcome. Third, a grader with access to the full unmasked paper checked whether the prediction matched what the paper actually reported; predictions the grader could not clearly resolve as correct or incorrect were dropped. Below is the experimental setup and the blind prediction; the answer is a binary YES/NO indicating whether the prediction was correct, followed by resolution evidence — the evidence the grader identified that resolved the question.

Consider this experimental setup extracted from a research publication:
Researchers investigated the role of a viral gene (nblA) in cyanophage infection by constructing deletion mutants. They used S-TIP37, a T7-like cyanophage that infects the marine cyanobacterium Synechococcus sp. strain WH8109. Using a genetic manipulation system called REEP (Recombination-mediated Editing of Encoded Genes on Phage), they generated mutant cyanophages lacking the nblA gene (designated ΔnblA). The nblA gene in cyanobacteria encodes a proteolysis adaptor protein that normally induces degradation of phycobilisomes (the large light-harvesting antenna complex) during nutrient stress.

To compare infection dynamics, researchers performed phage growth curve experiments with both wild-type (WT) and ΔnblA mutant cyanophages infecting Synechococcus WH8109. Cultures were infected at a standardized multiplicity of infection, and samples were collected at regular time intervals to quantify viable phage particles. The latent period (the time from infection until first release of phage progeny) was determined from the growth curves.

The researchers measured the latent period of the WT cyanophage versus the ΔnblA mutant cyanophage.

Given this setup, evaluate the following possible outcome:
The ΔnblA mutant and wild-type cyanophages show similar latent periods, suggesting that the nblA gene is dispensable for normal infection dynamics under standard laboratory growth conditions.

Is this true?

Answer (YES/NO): NO